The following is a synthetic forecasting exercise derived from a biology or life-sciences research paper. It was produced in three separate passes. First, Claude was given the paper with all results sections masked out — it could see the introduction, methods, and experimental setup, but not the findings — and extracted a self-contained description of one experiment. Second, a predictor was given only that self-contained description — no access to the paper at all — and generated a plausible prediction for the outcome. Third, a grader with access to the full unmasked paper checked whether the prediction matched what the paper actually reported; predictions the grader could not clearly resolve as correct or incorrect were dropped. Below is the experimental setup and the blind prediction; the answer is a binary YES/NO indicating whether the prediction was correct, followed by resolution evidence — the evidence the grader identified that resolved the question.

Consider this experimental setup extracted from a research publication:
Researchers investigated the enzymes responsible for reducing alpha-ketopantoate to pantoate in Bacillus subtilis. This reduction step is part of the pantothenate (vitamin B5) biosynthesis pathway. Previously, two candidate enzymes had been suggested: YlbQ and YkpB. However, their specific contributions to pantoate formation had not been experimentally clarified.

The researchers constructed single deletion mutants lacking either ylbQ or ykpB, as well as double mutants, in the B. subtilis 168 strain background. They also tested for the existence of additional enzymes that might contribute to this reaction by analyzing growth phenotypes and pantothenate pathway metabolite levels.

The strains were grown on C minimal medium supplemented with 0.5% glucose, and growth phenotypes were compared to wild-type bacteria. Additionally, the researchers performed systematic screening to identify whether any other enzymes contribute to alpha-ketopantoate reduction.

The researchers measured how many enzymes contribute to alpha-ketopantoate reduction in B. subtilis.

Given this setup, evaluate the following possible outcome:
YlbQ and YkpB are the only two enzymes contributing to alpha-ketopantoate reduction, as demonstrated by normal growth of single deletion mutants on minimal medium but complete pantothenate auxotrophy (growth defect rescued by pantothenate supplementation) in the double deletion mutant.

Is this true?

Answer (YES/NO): NO